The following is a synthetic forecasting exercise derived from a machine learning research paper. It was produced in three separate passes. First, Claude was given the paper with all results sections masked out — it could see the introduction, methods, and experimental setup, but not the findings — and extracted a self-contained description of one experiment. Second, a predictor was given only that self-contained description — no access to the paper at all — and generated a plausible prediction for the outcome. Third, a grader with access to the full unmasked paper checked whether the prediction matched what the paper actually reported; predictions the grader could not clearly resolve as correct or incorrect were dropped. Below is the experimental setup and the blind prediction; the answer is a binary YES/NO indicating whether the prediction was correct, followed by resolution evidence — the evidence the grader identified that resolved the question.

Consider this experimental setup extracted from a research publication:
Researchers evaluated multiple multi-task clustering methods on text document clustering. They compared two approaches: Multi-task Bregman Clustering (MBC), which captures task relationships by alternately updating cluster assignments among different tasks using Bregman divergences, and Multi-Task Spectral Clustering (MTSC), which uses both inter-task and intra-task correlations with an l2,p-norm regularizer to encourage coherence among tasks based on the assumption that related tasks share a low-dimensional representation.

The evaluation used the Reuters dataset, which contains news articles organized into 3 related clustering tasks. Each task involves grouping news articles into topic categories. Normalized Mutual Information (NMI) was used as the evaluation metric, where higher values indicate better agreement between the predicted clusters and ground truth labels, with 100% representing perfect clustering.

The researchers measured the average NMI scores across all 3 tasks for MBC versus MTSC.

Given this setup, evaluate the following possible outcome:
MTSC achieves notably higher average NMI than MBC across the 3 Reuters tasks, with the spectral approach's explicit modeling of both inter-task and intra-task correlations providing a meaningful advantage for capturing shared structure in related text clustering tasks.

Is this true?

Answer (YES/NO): YES